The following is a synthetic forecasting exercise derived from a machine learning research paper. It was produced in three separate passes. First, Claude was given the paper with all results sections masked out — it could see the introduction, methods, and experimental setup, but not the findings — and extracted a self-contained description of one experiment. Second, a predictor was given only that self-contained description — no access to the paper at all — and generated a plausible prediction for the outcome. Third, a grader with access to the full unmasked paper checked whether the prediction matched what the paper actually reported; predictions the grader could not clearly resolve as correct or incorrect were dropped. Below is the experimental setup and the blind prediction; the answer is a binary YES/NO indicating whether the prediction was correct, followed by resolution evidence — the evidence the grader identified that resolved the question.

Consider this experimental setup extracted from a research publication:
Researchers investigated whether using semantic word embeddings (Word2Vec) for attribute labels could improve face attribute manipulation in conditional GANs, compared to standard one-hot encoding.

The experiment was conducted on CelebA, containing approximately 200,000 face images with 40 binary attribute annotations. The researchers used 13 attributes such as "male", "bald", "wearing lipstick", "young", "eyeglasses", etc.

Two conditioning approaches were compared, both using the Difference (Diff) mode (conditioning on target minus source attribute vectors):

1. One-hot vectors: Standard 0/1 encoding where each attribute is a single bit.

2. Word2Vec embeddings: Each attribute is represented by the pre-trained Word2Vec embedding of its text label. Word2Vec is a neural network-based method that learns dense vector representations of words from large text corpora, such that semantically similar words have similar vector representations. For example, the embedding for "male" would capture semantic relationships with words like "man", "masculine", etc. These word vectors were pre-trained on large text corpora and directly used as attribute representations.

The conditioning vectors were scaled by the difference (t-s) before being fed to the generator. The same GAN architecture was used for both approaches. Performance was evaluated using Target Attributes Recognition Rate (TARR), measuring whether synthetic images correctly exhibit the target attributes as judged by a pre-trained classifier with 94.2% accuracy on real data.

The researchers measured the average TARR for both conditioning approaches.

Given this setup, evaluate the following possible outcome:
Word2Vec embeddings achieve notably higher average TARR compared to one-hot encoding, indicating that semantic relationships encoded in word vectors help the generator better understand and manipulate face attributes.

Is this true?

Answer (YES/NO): NO